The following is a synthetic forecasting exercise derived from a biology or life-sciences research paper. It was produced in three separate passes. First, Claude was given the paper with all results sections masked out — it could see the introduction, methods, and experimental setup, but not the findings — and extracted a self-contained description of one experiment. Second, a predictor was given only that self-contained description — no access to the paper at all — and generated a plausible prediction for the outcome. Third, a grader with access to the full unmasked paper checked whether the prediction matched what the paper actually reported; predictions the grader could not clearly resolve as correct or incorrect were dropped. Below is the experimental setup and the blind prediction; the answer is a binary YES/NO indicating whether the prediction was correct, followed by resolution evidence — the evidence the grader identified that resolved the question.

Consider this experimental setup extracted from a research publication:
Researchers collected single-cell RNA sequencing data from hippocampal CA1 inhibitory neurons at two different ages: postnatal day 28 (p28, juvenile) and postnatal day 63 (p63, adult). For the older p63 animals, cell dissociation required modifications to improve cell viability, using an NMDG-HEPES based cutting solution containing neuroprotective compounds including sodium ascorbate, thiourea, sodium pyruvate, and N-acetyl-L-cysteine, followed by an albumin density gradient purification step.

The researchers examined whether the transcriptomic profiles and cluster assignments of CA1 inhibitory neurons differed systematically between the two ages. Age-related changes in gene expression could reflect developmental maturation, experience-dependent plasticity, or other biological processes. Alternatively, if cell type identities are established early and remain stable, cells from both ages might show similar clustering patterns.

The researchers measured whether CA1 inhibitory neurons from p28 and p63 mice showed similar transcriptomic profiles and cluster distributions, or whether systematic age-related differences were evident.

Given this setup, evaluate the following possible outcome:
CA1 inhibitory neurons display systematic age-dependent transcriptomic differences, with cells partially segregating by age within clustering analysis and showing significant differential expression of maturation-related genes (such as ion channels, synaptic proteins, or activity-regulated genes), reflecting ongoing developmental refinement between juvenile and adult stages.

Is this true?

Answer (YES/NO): NO